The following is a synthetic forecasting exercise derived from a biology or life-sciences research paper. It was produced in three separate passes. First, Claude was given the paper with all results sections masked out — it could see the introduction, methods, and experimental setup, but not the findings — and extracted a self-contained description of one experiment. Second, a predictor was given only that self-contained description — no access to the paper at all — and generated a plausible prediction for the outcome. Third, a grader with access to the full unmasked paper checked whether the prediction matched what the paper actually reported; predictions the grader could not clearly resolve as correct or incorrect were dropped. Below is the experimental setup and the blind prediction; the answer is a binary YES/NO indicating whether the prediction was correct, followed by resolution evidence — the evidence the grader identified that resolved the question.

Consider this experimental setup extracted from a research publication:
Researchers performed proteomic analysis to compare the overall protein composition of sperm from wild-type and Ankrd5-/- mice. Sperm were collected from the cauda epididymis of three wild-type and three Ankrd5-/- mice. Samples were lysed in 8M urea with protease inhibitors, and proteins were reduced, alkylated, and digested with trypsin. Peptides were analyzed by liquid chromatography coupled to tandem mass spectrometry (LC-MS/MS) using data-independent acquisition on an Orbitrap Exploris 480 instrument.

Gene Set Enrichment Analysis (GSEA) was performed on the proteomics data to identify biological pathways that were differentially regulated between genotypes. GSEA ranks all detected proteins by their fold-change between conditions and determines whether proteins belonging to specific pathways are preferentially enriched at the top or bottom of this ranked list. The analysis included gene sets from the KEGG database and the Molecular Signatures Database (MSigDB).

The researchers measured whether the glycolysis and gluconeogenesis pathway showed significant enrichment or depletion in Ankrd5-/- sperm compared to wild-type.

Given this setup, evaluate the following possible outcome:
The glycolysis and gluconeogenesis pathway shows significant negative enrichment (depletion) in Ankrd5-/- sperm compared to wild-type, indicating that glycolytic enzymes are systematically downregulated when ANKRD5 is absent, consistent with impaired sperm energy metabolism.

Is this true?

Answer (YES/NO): NO